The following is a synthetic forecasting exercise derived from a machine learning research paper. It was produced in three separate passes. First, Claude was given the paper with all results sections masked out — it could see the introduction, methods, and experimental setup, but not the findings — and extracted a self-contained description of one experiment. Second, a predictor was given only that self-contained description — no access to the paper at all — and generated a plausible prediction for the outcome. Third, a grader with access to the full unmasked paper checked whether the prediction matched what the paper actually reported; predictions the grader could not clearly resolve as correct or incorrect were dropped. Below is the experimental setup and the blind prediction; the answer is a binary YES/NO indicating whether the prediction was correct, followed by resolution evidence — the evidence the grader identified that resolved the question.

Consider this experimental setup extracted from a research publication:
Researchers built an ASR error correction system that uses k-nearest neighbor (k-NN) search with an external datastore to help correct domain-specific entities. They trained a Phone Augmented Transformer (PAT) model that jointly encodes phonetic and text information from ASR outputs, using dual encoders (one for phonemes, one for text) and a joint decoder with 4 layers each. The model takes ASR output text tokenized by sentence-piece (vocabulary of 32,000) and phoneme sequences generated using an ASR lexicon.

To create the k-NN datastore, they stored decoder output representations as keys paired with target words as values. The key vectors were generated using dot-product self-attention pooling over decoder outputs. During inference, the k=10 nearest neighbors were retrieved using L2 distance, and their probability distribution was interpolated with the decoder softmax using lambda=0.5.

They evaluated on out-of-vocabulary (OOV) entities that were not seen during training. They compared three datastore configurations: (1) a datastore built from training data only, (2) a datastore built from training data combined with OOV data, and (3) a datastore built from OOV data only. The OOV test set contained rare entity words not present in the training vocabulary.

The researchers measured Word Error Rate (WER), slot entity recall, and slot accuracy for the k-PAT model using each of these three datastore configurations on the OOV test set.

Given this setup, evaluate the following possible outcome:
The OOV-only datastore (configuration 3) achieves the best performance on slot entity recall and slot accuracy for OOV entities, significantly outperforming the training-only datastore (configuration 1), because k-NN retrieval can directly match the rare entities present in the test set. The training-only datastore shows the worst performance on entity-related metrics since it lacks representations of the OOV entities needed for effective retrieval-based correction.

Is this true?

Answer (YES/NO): YES